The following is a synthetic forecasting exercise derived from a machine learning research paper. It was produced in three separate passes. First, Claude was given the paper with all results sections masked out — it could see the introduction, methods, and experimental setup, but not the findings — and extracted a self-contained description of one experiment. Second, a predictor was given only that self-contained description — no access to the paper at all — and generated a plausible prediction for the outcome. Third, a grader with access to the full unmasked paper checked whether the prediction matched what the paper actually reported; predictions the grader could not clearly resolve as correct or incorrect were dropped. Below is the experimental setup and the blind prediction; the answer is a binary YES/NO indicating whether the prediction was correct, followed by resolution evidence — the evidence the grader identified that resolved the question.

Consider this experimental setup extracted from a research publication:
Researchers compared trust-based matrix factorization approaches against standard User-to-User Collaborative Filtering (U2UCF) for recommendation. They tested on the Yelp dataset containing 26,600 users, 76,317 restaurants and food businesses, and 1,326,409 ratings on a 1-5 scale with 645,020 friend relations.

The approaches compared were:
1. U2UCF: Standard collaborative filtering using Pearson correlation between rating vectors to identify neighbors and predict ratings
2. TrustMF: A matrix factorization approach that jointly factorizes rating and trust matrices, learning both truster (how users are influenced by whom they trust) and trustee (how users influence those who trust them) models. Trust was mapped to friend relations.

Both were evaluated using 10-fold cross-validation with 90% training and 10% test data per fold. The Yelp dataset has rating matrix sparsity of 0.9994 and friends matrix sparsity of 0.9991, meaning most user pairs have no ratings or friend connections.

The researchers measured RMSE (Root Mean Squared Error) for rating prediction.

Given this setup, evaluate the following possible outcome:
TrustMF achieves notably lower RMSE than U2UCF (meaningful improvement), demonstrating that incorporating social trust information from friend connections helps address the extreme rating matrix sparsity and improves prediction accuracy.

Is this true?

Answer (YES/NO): NO